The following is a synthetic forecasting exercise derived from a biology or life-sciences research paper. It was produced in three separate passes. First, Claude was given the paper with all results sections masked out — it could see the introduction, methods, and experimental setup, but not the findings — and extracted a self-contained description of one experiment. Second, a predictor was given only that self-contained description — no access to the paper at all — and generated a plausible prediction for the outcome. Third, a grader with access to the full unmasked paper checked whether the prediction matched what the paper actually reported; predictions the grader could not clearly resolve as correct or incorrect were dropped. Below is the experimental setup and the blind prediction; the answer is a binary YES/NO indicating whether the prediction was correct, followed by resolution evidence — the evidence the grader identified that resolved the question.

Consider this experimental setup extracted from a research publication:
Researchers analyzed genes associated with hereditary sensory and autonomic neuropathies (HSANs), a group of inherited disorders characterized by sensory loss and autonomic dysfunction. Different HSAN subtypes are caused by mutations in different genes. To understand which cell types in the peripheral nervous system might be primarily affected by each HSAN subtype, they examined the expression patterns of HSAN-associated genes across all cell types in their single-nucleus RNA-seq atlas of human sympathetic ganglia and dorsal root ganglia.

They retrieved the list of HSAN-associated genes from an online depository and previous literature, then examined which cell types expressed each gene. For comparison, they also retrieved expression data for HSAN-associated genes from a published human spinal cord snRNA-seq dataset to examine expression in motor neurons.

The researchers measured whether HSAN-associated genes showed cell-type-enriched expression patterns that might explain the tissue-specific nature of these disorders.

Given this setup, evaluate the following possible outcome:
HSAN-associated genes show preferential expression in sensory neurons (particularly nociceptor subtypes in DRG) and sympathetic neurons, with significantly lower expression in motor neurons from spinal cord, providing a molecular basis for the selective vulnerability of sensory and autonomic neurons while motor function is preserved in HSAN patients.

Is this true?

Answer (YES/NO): NO